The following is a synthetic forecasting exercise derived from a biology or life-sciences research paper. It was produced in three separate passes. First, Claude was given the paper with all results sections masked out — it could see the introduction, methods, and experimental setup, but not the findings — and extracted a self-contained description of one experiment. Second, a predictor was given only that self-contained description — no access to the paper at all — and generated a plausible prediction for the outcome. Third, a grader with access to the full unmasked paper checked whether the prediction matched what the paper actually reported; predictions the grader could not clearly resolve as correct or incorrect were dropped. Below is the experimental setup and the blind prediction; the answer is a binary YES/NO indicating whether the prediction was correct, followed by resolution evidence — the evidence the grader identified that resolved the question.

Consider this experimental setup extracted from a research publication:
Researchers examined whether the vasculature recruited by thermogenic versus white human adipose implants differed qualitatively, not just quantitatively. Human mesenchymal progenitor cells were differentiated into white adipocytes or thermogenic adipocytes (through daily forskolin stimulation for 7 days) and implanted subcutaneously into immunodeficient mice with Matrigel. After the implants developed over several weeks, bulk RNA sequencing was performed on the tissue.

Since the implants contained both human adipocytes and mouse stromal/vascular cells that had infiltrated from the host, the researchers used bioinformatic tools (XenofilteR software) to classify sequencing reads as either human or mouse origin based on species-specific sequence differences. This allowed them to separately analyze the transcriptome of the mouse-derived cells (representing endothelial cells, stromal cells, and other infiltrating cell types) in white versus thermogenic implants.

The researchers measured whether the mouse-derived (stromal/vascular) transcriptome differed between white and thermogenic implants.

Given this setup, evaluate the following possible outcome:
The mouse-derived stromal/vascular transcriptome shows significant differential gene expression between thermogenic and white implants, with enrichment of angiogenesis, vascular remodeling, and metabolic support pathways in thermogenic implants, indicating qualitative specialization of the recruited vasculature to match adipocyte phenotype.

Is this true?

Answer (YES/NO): NO